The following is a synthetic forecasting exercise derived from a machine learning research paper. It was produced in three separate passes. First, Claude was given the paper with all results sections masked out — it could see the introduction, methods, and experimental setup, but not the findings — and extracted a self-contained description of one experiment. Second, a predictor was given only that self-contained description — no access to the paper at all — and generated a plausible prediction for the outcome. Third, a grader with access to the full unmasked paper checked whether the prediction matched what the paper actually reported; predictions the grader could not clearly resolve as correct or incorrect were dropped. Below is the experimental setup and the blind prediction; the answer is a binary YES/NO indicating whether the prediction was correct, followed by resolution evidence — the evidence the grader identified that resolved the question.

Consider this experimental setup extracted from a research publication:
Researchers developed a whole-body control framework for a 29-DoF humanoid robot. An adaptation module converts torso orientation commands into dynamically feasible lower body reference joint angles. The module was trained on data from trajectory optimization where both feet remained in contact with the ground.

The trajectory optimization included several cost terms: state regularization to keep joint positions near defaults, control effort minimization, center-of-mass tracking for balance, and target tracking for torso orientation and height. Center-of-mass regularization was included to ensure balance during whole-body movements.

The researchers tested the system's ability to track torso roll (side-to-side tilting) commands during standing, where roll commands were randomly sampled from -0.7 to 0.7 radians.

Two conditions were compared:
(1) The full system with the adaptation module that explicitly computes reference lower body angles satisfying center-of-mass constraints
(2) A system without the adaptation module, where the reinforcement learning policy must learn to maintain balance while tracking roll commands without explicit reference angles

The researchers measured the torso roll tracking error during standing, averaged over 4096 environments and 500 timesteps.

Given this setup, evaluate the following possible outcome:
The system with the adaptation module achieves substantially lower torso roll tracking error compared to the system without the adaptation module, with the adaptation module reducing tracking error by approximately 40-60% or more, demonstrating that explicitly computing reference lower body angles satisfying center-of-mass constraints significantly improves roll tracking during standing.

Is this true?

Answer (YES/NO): NO